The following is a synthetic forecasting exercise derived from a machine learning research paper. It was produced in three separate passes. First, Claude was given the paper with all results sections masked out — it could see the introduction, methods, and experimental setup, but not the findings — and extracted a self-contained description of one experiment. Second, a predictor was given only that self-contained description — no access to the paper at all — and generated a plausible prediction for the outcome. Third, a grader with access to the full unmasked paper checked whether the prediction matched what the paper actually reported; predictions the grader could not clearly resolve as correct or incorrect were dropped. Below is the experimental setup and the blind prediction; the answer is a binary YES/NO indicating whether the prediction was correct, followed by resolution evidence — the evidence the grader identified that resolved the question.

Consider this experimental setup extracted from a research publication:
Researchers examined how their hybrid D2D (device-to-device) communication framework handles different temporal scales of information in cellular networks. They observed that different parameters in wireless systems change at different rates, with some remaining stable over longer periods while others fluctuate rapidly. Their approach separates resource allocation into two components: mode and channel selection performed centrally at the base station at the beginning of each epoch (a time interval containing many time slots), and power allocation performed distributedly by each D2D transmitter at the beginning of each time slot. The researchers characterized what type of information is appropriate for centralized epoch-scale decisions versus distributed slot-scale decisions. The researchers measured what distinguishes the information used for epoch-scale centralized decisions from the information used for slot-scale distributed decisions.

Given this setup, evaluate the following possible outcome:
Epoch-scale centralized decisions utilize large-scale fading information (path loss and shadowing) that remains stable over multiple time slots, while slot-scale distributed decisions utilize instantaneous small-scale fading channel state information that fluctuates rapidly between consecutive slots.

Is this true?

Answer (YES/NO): YES